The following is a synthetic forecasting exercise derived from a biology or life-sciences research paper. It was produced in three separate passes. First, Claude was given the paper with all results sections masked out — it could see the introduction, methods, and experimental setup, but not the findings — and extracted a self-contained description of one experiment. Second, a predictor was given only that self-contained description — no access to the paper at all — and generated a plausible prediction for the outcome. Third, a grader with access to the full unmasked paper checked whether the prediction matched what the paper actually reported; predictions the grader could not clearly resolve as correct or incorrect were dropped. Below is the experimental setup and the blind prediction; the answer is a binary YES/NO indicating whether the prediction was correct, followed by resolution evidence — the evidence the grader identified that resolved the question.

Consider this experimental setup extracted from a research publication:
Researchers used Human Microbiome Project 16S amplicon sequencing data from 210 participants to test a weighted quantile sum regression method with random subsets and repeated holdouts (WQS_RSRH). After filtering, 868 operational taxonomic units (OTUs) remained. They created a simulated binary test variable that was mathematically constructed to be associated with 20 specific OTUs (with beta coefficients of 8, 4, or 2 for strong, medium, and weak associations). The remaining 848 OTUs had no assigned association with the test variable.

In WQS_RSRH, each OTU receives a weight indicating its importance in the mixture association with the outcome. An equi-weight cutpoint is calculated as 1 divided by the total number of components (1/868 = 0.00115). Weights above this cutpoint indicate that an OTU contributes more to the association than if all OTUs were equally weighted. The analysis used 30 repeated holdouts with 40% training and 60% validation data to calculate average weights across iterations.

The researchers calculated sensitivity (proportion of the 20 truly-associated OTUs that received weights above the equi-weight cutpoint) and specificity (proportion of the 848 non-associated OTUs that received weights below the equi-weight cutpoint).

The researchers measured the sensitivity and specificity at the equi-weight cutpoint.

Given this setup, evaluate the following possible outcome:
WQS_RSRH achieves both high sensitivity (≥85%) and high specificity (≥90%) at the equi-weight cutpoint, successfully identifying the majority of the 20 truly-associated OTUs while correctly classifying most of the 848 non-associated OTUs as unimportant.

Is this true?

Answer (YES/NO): NO